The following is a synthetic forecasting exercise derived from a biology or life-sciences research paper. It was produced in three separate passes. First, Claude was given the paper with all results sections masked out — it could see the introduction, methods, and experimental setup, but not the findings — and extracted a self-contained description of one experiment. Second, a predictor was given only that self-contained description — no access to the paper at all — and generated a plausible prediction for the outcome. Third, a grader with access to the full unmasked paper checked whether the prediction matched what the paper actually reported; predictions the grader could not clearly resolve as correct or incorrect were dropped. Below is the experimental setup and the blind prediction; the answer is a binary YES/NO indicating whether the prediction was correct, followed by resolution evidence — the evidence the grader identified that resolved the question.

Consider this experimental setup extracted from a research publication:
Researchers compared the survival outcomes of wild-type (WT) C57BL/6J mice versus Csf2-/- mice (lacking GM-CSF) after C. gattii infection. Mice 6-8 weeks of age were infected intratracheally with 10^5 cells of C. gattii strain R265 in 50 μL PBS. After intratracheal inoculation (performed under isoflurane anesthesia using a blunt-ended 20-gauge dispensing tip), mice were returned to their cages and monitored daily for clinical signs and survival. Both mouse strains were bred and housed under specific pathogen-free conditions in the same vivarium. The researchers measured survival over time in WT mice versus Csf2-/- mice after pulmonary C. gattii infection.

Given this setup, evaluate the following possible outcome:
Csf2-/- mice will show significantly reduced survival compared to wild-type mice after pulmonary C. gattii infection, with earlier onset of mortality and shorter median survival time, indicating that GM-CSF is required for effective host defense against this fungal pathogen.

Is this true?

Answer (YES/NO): NO